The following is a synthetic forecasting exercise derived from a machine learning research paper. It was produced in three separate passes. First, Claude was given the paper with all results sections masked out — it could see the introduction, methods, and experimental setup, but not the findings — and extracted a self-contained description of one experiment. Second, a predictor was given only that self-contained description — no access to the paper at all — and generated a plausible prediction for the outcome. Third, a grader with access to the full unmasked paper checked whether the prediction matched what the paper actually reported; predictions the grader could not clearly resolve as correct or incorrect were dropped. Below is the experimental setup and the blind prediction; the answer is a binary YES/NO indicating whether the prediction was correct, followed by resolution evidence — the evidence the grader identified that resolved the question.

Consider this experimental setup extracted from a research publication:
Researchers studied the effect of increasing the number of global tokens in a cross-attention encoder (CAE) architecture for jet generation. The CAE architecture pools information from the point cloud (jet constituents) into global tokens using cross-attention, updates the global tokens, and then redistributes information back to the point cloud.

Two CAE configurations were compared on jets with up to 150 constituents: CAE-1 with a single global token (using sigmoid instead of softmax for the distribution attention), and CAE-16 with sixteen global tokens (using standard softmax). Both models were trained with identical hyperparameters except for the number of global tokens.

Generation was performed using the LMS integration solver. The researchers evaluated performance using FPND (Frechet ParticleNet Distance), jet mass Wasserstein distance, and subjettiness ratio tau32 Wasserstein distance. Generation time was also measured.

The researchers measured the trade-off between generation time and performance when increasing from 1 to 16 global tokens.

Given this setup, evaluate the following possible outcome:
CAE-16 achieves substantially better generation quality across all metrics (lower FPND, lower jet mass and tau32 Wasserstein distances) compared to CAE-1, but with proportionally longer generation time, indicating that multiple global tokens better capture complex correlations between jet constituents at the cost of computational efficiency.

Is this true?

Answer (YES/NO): NO